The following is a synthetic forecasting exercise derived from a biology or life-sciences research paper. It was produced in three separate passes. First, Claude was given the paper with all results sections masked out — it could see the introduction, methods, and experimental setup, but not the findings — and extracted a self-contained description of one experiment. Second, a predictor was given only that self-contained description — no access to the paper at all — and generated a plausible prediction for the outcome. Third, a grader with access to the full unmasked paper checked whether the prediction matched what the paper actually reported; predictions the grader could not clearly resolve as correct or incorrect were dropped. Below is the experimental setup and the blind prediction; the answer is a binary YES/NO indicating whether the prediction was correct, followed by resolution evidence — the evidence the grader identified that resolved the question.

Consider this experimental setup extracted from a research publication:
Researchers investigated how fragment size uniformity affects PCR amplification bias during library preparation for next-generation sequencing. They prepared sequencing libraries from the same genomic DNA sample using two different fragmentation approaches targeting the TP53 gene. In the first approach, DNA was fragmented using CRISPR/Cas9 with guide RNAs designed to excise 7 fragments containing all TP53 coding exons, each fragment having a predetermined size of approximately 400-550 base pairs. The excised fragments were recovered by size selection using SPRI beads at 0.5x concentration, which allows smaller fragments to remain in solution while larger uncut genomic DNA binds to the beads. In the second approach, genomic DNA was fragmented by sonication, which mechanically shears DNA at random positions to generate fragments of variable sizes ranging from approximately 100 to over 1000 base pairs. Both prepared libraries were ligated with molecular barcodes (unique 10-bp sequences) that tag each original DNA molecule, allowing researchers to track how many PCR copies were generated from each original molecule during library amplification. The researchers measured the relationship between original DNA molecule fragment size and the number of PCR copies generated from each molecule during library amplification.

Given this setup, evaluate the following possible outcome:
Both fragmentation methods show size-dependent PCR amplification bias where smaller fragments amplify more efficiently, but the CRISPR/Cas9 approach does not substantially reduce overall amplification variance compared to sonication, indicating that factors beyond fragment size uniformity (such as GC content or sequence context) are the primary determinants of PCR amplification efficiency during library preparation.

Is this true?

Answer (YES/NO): NO